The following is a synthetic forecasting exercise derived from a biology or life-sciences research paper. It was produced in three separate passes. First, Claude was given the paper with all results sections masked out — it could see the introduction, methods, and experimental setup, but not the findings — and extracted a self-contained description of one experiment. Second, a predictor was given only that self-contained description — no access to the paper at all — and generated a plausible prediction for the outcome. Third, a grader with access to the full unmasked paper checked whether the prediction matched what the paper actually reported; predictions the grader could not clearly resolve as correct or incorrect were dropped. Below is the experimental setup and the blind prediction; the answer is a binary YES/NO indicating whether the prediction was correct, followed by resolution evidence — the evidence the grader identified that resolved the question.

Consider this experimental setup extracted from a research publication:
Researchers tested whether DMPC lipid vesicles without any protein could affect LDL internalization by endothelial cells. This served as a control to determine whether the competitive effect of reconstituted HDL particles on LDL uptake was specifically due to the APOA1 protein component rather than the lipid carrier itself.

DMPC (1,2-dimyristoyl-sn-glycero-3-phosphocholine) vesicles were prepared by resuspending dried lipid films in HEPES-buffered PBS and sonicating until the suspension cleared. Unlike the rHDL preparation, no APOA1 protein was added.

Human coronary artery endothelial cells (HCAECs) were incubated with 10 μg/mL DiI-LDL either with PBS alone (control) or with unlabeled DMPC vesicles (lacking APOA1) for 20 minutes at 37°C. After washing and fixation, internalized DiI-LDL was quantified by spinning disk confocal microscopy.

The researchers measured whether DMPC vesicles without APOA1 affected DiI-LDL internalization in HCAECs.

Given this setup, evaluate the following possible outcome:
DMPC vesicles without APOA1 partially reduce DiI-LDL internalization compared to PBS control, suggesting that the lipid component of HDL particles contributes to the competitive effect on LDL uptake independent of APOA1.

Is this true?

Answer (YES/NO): NO